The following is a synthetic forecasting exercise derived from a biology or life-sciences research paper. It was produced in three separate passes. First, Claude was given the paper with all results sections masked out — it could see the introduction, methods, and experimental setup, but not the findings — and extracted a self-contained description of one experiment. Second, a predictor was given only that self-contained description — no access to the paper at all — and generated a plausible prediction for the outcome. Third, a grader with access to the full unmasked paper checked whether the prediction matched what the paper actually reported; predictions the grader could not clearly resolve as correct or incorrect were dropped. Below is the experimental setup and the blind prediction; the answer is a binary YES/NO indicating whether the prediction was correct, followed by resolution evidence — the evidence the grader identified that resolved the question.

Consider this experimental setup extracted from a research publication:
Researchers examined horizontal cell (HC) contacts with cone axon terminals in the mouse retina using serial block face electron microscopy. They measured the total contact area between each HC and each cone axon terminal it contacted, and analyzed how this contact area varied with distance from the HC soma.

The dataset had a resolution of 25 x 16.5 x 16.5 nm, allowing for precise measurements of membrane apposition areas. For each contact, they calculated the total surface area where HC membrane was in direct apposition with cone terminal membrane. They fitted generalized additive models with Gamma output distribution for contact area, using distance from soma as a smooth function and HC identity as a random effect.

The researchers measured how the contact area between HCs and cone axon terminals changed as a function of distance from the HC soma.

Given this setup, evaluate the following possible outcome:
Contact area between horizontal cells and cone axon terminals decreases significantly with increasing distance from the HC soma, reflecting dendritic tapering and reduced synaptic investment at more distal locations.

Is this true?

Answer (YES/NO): YES